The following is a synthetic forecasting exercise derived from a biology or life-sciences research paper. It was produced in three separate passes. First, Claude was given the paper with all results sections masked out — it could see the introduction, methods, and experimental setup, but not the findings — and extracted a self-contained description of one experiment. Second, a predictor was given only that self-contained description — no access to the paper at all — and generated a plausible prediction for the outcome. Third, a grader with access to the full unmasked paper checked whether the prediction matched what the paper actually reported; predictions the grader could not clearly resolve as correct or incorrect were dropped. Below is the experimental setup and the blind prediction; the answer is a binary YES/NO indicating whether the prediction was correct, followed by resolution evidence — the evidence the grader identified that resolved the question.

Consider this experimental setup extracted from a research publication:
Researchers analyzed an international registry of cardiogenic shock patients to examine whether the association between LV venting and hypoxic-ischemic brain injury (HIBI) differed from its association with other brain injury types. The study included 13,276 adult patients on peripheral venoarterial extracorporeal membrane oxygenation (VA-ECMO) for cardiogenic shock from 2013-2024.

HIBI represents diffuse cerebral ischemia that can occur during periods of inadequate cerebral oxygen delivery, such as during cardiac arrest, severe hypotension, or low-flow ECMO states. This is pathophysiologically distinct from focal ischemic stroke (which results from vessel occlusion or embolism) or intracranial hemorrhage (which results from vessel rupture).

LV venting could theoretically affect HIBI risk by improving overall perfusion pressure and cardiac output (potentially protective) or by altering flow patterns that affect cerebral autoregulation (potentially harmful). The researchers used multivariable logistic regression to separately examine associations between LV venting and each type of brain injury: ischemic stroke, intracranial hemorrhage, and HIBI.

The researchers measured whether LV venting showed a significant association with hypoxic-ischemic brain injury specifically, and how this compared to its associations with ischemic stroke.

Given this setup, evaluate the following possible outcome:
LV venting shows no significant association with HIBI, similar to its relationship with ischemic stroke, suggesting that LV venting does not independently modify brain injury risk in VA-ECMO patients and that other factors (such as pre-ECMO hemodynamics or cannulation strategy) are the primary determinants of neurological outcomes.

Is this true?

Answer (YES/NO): NO